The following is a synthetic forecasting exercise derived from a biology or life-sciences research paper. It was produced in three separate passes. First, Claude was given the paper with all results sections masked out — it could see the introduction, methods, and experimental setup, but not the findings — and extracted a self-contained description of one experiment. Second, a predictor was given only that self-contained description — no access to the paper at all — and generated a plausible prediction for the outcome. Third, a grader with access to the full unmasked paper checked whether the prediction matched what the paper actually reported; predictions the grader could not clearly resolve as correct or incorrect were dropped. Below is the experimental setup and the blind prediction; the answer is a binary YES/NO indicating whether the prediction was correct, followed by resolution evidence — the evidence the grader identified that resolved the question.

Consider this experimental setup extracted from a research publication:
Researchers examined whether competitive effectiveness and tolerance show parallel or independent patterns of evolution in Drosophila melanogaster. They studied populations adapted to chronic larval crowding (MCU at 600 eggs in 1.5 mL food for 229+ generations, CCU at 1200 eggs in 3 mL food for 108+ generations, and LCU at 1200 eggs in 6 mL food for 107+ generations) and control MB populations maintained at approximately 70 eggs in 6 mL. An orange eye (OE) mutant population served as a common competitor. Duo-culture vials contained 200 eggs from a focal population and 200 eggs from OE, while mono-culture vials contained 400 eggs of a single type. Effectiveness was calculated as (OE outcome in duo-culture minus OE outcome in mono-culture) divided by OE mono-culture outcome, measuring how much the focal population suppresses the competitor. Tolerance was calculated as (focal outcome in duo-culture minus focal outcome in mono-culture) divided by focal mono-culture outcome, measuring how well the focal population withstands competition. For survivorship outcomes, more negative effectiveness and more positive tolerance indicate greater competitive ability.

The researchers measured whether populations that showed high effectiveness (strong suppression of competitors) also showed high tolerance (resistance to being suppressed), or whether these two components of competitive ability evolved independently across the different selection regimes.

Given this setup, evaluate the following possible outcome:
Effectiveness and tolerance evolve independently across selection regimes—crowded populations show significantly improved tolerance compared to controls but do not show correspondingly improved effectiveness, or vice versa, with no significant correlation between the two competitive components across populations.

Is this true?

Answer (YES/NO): YES